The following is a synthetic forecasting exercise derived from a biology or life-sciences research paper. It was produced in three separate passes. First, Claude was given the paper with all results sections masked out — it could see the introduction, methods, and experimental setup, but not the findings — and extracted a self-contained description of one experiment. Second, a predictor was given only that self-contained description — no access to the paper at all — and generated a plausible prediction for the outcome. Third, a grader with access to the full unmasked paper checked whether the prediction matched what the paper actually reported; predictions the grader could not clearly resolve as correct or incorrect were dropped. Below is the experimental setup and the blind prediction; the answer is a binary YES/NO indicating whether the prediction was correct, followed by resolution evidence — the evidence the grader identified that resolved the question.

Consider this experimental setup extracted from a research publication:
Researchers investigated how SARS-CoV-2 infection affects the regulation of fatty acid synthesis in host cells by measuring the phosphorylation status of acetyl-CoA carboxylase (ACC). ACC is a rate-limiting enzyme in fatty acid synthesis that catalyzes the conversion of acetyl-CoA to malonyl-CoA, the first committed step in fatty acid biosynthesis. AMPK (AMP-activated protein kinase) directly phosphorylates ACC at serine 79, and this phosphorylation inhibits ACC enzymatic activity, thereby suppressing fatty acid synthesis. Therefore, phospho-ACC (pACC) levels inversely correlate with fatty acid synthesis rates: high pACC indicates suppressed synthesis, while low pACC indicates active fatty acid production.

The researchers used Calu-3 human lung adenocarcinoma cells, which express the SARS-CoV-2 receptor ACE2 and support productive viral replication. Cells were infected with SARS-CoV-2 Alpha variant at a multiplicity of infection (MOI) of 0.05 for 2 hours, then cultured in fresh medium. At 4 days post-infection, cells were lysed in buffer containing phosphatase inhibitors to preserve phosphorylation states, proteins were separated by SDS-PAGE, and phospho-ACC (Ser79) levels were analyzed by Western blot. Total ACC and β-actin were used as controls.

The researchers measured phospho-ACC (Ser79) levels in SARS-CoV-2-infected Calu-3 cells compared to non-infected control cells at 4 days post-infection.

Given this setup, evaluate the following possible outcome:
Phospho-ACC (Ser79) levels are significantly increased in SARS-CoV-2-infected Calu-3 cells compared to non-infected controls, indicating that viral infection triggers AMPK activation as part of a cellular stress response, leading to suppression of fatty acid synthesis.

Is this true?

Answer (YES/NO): NO